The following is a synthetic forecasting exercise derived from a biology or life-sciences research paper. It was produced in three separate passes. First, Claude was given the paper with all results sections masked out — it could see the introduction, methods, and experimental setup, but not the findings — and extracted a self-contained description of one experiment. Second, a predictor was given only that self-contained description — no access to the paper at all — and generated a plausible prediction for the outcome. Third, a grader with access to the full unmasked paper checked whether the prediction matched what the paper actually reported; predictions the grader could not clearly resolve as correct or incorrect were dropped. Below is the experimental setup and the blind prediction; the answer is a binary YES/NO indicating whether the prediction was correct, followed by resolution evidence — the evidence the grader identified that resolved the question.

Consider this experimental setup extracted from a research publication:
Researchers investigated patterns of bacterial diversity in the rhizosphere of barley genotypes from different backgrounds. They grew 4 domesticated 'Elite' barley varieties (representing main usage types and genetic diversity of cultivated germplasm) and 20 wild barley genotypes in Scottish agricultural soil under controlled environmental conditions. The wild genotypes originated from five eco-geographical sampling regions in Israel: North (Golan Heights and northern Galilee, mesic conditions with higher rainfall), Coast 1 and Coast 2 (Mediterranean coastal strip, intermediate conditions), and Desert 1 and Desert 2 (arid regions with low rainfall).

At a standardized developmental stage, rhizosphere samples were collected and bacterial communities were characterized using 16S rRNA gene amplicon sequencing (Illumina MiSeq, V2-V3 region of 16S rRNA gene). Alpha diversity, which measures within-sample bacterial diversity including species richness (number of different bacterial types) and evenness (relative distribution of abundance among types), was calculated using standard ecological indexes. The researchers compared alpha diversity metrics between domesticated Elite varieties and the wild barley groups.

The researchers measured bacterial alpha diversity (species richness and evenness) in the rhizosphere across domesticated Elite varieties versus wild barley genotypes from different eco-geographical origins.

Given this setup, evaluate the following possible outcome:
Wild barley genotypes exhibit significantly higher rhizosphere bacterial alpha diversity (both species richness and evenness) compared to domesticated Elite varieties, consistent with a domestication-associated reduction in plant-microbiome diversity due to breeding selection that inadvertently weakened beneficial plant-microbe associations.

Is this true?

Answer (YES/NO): NO